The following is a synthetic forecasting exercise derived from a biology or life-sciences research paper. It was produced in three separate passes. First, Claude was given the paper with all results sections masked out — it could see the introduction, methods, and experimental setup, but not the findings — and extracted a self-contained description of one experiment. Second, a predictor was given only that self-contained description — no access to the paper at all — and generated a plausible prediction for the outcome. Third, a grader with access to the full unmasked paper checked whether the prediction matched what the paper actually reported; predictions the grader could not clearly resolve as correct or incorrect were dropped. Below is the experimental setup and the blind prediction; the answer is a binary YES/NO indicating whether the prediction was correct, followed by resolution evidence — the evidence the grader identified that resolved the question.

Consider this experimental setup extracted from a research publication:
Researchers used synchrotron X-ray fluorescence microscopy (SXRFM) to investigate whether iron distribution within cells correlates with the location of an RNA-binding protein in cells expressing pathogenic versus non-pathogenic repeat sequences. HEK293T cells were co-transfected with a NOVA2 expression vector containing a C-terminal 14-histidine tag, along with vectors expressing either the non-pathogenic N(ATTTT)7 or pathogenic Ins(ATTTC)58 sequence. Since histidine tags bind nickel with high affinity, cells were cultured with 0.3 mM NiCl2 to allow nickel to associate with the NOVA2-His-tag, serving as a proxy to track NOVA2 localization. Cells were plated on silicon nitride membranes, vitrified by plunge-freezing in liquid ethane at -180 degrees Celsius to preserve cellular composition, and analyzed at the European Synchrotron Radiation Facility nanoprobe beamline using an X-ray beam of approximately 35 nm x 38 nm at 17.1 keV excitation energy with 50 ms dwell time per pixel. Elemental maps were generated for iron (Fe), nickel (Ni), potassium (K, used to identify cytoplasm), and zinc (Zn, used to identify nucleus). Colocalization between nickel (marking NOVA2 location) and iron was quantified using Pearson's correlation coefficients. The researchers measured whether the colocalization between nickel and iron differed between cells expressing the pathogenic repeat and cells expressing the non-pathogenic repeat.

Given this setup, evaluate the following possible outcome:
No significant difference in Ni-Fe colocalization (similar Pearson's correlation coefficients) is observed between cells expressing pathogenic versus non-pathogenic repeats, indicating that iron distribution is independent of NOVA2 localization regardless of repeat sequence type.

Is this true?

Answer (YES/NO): NO